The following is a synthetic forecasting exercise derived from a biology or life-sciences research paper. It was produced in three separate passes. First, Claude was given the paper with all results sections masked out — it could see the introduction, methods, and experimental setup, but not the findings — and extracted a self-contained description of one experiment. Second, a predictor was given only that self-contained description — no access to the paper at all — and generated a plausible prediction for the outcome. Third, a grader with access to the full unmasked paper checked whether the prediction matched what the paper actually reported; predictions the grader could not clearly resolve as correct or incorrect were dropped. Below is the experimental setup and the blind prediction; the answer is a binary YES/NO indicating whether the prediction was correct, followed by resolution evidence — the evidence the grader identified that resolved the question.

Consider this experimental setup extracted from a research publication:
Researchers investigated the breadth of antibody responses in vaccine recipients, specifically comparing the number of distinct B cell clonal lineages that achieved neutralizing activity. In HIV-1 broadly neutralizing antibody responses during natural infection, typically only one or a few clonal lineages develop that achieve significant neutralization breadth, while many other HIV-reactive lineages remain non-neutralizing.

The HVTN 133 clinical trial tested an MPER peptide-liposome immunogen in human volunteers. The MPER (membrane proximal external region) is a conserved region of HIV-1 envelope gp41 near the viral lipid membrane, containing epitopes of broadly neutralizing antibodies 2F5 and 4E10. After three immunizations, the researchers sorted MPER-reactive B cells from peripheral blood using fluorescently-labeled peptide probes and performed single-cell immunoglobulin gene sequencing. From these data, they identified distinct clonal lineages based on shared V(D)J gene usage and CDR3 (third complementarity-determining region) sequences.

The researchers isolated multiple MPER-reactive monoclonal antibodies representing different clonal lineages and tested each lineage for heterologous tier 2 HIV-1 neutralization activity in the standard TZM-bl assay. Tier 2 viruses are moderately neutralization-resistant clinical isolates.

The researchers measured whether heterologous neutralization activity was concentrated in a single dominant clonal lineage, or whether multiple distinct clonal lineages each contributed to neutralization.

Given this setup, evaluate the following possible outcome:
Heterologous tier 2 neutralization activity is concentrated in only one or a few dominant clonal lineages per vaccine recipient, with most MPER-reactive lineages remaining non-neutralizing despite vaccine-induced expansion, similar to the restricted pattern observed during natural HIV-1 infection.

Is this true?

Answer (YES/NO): YES